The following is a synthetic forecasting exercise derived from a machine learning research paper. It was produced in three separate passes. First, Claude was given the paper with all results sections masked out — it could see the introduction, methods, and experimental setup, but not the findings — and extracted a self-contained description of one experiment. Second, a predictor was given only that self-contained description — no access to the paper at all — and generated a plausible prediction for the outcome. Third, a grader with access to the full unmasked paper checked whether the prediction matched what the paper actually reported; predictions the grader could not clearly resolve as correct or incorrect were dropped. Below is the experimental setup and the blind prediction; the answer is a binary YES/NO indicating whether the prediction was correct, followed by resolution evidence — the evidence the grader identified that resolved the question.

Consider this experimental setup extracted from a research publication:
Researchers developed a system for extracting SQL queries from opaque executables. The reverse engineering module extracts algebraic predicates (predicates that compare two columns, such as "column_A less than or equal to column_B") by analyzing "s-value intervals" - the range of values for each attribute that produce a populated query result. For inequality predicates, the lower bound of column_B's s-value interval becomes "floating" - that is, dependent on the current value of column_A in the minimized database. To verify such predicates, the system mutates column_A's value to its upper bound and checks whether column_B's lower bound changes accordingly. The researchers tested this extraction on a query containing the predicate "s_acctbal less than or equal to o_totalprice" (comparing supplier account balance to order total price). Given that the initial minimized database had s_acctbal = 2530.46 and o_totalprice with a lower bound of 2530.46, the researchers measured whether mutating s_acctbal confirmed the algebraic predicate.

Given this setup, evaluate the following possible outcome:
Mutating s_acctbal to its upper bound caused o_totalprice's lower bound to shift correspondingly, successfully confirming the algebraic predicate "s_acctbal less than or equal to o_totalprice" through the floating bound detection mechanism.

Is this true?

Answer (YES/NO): YES